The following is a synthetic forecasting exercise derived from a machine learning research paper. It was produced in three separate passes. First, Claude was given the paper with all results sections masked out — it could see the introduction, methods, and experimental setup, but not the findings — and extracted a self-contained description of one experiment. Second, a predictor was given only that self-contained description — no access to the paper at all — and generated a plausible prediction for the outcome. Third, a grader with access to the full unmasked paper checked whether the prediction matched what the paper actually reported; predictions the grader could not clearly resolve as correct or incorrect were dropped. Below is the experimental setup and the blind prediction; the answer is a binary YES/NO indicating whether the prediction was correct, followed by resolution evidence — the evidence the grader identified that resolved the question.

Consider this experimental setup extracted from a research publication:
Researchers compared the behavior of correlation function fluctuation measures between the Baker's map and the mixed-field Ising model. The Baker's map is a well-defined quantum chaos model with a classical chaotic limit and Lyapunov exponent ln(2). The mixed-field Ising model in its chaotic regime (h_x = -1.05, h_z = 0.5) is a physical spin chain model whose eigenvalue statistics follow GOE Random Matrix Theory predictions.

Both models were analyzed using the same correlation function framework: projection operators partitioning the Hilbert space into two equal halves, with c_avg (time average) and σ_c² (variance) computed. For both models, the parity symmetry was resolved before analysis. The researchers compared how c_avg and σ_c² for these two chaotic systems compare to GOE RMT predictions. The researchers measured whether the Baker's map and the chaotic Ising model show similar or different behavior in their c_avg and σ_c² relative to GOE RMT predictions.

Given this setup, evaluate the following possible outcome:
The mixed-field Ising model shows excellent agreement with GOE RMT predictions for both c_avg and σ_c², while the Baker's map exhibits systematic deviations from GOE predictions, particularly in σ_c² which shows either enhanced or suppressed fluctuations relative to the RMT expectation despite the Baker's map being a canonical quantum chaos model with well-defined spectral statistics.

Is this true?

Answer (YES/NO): NO